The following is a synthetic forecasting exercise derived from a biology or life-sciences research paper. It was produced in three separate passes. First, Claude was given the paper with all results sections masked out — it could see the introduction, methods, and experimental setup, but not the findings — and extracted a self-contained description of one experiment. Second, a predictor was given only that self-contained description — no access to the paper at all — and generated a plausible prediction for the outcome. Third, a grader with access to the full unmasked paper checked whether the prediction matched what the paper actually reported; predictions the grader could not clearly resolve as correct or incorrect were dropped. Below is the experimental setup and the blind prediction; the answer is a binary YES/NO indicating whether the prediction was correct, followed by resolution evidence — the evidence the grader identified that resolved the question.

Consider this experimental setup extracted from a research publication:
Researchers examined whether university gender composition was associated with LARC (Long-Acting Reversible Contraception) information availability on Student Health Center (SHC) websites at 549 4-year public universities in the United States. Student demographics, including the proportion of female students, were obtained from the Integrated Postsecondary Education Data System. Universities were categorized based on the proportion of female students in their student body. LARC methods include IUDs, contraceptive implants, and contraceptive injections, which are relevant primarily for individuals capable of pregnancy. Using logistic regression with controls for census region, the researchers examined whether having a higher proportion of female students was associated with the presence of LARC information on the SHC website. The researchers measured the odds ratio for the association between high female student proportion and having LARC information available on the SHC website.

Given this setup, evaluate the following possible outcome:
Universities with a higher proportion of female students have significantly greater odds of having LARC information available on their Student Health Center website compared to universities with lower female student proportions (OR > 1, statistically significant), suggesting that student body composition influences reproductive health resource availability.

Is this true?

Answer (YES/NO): NO